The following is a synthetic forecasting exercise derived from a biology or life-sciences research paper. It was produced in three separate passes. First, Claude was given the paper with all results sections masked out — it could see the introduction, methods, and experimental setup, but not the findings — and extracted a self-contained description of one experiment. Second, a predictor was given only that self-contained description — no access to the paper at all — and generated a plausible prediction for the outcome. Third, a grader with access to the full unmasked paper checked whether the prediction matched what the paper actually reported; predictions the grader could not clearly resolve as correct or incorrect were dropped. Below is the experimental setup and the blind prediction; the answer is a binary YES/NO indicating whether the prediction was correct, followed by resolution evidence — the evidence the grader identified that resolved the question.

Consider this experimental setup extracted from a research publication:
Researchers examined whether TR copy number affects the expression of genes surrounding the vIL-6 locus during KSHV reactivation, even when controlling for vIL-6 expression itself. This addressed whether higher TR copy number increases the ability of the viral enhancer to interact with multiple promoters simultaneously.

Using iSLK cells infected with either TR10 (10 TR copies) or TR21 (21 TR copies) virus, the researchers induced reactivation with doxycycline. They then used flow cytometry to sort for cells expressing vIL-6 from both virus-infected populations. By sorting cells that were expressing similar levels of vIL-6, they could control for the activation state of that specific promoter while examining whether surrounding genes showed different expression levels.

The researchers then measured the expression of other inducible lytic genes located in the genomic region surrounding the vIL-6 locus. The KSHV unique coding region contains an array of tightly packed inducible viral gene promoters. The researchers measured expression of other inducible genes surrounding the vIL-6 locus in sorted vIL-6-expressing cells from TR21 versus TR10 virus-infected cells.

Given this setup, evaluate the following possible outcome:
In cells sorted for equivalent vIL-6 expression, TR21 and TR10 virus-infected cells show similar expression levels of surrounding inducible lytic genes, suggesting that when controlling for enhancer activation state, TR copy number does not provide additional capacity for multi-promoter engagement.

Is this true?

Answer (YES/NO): NO